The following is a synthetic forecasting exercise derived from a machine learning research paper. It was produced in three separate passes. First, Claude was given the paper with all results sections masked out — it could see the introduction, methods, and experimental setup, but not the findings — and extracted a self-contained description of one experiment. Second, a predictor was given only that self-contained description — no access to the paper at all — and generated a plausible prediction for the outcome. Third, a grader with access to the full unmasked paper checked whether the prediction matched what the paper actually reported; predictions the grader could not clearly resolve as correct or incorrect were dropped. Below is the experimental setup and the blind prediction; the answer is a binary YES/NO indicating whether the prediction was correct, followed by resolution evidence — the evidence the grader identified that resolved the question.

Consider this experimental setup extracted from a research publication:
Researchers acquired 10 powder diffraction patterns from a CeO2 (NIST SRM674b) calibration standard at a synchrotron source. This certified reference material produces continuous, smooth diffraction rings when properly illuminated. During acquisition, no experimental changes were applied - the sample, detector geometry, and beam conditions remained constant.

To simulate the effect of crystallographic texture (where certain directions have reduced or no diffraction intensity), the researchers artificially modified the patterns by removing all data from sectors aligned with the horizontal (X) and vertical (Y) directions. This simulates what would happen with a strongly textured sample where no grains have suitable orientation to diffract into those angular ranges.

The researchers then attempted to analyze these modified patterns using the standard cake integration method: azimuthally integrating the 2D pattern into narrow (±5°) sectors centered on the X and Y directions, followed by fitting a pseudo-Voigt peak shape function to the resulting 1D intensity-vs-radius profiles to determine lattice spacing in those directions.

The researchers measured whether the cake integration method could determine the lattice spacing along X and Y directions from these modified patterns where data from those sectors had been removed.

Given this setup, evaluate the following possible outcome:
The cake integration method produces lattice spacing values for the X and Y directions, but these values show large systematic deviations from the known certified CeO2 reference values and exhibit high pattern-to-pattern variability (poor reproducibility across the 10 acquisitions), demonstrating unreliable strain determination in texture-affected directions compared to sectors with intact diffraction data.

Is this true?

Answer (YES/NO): NO